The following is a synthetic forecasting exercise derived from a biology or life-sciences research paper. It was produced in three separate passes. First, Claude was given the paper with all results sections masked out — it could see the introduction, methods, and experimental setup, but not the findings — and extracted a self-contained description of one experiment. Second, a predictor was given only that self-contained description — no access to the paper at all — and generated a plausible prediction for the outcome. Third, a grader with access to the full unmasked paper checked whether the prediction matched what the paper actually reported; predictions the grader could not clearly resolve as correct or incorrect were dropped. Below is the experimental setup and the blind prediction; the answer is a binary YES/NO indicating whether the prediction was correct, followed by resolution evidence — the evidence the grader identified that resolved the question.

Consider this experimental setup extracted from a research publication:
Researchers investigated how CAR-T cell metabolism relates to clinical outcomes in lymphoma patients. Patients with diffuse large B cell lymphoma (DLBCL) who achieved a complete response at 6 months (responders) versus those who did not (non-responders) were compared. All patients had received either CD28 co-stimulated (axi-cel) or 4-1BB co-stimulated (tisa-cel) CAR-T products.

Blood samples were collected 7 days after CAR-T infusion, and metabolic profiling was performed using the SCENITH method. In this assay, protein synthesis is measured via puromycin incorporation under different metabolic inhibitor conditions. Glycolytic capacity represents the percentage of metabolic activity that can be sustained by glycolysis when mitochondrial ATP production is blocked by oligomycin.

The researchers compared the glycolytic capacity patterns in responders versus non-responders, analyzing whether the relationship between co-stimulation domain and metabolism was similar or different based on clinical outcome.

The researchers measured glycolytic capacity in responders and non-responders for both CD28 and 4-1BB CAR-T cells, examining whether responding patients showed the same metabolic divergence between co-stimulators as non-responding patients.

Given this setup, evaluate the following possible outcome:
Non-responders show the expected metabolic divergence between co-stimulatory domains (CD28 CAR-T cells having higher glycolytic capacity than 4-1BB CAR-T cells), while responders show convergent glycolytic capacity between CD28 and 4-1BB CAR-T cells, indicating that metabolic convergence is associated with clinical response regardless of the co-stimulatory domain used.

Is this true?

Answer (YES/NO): YES